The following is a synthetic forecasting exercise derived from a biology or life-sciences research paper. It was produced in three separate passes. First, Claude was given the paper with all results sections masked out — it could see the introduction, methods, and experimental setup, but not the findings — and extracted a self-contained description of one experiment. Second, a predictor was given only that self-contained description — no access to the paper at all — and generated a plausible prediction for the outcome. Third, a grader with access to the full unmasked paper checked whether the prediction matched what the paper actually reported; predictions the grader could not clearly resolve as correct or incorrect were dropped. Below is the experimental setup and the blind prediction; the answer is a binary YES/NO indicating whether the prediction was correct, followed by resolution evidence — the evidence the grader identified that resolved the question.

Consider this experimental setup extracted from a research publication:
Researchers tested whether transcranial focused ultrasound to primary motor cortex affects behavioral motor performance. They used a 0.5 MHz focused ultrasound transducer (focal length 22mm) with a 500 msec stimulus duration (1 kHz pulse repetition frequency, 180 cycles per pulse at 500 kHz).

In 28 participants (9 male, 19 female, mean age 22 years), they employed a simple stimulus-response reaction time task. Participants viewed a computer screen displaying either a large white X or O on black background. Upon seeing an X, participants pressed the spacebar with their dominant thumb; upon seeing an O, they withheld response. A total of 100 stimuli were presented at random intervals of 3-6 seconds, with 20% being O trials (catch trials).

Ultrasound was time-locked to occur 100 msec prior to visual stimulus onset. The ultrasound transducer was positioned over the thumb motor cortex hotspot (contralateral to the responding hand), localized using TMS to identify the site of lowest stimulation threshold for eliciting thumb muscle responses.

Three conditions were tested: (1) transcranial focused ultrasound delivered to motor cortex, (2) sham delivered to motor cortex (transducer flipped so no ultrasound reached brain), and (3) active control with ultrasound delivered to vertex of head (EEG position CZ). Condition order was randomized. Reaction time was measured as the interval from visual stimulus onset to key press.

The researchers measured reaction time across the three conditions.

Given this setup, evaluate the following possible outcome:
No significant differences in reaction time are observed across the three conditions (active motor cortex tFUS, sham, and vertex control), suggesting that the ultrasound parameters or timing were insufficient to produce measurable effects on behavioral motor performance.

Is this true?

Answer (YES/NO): NO